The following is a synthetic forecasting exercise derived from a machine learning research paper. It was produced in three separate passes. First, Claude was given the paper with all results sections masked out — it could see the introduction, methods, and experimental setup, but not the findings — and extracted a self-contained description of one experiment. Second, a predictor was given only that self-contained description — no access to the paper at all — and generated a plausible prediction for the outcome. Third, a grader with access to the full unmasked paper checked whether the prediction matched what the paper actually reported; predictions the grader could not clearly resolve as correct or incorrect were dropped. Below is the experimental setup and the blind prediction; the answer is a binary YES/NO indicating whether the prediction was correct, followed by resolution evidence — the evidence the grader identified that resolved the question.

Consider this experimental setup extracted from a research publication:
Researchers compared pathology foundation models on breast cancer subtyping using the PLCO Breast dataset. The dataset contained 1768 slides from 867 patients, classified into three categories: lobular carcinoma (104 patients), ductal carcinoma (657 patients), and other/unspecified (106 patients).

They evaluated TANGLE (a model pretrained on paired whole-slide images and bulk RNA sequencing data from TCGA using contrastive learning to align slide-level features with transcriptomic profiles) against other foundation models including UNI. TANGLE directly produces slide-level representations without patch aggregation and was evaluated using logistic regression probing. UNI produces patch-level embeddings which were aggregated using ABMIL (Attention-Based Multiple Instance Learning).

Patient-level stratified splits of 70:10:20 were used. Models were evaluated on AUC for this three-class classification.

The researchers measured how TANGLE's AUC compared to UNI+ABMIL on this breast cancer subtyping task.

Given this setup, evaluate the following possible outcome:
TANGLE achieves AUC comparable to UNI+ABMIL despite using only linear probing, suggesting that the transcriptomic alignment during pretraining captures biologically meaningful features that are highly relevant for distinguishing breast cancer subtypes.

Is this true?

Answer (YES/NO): NO